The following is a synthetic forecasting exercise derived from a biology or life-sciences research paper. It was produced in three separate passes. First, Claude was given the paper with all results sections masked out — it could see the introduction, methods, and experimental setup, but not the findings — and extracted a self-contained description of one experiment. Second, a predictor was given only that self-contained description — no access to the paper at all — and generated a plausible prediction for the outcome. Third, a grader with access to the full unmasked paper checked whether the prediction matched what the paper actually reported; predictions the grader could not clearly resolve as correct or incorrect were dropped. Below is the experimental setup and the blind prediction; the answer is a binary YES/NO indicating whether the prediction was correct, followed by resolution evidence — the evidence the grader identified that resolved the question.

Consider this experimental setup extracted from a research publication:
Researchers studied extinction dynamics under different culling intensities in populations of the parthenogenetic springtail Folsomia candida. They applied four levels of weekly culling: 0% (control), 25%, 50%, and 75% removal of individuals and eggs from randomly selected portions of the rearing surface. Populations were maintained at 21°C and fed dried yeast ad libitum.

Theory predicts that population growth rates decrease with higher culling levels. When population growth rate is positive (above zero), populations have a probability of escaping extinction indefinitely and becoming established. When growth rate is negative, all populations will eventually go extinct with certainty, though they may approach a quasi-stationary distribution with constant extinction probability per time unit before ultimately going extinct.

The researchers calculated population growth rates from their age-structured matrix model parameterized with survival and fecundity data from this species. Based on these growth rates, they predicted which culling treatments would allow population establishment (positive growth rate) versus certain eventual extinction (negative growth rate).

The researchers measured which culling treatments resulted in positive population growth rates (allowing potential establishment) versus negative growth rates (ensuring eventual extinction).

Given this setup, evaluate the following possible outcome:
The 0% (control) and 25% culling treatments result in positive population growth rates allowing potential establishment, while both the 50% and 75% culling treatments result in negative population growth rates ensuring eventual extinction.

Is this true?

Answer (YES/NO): NO